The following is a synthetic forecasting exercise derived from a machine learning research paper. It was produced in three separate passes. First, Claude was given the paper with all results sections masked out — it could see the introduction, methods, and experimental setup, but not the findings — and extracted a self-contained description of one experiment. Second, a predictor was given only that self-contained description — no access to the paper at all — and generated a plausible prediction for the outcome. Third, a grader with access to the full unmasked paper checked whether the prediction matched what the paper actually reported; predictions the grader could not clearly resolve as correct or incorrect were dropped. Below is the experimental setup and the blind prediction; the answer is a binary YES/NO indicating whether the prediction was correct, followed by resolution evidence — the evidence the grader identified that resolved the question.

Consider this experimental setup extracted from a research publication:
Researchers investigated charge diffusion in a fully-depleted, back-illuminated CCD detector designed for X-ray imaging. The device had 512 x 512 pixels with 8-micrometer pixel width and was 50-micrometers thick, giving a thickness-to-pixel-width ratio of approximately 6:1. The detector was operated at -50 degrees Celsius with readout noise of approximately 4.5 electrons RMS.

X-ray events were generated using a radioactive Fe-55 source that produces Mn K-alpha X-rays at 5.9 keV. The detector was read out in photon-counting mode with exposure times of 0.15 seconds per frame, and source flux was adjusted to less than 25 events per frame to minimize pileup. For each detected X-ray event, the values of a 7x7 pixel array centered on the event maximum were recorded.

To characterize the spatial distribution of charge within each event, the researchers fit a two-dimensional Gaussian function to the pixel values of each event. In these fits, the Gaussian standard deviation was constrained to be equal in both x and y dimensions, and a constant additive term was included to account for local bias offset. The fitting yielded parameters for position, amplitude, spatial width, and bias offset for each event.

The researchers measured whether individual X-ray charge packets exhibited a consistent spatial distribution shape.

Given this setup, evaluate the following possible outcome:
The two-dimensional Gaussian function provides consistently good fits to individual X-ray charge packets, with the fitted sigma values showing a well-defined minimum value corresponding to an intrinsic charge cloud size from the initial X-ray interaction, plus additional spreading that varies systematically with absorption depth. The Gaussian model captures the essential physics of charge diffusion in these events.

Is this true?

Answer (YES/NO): NO